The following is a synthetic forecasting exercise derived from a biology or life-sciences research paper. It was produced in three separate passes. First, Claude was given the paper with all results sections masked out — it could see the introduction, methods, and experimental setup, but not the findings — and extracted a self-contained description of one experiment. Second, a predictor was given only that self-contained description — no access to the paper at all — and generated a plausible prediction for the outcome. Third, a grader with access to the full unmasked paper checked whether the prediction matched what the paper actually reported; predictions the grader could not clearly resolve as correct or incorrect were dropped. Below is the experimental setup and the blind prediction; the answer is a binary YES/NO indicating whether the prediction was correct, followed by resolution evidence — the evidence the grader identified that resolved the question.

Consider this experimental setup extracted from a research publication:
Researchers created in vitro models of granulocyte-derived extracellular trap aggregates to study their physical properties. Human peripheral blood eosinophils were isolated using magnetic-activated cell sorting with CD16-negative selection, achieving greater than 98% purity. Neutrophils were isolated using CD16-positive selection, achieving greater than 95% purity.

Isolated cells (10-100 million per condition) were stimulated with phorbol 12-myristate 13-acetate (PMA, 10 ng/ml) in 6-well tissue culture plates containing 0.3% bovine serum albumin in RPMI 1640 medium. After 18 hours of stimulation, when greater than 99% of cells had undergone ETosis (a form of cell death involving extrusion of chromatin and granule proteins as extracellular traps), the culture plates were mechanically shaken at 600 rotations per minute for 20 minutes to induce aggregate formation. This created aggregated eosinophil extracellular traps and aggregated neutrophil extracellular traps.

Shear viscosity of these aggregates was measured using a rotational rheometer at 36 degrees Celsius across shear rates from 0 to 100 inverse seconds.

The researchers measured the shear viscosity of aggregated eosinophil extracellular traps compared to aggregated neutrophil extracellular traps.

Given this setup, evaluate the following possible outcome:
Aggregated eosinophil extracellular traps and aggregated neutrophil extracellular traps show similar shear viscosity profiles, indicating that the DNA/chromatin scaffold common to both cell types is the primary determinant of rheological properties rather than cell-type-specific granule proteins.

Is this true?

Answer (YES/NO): NO